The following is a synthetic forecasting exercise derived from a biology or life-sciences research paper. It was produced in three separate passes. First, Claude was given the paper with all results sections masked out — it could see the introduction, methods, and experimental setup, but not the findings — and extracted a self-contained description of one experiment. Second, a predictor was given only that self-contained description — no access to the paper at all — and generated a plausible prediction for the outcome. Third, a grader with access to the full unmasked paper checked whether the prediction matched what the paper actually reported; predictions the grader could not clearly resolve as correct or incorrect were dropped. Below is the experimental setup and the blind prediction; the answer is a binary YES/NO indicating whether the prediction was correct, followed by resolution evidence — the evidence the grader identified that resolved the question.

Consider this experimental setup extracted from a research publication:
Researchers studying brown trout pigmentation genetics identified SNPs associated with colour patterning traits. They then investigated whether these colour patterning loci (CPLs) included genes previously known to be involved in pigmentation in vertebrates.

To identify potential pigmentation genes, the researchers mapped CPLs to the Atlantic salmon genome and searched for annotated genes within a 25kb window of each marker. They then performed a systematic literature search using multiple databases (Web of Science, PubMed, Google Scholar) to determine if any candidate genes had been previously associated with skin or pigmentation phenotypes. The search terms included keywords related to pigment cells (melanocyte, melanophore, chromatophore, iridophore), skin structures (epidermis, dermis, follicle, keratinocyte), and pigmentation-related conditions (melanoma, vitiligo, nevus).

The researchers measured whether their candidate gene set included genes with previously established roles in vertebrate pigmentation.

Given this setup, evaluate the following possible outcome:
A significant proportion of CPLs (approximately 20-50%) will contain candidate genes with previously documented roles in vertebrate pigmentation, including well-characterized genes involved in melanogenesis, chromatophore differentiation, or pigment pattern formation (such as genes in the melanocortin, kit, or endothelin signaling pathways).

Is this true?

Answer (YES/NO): NO